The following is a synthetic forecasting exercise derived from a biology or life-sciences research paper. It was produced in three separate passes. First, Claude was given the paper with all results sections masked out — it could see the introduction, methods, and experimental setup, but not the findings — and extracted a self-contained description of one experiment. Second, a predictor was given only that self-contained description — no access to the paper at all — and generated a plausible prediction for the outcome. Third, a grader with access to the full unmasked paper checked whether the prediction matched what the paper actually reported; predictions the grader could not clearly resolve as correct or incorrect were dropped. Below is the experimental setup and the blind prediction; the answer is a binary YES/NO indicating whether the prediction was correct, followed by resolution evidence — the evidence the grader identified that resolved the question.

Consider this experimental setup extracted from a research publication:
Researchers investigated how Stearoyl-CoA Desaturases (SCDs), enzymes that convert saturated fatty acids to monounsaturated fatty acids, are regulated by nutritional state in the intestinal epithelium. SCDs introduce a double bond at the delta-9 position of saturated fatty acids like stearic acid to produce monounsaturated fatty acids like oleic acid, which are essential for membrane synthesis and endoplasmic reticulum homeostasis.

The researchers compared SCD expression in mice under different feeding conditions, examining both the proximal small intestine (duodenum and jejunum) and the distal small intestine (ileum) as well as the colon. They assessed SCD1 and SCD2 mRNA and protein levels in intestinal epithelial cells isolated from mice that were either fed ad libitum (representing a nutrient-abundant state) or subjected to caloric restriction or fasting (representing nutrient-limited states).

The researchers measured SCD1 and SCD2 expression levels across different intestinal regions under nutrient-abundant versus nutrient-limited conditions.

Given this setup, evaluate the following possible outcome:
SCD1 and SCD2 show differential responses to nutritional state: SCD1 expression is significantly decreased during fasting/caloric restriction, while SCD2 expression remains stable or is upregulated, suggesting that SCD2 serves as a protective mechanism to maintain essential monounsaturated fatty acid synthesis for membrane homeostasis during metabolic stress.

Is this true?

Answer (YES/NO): NO